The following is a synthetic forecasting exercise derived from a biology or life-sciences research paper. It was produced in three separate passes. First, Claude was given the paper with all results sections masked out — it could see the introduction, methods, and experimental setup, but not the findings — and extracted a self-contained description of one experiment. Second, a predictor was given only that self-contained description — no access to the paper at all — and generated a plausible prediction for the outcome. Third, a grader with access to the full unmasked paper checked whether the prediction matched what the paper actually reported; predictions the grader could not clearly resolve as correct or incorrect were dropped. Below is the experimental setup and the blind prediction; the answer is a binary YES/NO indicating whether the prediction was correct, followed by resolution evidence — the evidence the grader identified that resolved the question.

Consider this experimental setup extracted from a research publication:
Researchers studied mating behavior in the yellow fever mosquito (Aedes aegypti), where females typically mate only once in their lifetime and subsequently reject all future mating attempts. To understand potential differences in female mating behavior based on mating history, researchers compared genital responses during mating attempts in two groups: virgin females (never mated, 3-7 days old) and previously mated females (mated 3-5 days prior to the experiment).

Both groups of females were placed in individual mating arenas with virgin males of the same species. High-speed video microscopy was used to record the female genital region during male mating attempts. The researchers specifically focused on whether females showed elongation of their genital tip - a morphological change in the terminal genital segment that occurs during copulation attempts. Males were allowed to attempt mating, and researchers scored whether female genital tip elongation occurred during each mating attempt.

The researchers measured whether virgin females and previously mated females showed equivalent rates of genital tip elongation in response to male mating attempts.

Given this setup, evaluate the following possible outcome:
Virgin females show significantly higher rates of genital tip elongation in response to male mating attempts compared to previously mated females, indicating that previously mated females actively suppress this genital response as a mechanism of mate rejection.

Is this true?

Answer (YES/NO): YES